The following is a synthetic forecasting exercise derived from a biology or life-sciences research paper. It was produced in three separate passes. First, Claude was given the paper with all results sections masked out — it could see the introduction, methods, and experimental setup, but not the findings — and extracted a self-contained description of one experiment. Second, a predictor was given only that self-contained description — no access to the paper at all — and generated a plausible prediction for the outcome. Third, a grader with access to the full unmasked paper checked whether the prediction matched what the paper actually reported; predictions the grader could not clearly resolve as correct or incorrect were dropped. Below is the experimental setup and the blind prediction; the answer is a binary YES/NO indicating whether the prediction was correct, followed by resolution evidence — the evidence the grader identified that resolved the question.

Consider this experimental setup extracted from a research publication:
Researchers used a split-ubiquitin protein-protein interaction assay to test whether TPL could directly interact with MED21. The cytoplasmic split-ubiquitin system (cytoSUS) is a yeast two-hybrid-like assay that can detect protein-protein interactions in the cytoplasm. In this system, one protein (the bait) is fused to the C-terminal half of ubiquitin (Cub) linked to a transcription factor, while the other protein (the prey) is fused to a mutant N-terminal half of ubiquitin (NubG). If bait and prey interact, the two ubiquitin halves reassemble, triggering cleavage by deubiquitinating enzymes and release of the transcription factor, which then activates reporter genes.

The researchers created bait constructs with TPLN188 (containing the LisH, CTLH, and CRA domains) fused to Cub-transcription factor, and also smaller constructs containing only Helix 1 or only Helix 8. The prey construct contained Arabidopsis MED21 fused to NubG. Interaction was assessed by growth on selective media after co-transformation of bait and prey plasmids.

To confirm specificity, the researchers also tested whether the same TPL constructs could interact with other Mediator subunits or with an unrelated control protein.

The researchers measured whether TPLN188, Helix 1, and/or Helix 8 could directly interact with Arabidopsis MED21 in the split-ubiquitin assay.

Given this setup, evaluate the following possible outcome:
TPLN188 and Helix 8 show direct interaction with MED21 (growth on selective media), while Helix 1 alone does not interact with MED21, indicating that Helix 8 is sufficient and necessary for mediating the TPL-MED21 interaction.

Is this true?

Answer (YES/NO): NO